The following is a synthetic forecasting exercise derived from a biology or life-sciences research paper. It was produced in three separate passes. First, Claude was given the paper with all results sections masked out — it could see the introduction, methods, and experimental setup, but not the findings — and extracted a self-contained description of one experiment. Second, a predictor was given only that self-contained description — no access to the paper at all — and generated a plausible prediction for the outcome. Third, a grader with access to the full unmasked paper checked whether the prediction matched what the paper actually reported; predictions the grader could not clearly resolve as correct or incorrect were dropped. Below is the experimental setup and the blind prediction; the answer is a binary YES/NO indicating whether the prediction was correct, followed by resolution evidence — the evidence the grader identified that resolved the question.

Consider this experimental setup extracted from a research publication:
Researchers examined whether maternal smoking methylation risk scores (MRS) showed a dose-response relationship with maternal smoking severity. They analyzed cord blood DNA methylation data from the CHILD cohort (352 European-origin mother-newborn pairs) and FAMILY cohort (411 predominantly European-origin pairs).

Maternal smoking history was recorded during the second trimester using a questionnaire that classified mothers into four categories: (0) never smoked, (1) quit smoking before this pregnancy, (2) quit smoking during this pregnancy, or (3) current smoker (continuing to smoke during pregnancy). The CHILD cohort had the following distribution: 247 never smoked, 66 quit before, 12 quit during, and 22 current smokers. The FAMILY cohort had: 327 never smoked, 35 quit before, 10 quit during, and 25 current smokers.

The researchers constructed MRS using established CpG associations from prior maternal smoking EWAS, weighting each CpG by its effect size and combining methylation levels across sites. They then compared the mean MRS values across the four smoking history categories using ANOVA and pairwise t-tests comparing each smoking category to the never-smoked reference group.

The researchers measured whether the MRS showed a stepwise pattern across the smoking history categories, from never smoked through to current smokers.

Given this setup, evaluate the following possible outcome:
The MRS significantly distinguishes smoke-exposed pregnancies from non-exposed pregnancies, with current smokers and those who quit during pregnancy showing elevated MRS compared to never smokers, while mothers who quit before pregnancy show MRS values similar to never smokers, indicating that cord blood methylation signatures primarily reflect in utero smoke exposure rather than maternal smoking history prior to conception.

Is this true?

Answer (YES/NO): NO